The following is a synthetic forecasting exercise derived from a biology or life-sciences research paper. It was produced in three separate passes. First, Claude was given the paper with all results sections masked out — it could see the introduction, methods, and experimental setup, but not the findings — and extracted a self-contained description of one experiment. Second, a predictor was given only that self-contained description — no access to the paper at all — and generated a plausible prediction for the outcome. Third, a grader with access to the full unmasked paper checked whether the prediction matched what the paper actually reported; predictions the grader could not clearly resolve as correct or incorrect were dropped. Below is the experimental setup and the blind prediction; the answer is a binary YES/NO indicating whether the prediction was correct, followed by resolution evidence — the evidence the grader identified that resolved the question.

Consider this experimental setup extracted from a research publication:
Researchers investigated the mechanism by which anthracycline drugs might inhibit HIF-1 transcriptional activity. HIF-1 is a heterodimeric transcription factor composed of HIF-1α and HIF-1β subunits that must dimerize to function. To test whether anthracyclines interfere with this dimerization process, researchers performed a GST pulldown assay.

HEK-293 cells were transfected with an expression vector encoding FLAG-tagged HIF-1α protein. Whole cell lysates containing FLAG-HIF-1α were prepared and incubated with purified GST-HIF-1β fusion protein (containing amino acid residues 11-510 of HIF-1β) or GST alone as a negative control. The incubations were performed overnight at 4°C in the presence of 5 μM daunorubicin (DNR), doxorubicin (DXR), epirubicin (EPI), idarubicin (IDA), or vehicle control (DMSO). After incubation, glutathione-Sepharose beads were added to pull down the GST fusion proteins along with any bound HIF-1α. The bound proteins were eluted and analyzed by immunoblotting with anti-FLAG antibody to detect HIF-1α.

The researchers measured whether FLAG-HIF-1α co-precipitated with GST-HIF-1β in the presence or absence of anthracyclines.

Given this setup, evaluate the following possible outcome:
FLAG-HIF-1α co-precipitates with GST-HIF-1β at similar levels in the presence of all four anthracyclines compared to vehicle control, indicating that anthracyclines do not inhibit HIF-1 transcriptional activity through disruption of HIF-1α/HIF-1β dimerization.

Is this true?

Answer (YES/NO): YES